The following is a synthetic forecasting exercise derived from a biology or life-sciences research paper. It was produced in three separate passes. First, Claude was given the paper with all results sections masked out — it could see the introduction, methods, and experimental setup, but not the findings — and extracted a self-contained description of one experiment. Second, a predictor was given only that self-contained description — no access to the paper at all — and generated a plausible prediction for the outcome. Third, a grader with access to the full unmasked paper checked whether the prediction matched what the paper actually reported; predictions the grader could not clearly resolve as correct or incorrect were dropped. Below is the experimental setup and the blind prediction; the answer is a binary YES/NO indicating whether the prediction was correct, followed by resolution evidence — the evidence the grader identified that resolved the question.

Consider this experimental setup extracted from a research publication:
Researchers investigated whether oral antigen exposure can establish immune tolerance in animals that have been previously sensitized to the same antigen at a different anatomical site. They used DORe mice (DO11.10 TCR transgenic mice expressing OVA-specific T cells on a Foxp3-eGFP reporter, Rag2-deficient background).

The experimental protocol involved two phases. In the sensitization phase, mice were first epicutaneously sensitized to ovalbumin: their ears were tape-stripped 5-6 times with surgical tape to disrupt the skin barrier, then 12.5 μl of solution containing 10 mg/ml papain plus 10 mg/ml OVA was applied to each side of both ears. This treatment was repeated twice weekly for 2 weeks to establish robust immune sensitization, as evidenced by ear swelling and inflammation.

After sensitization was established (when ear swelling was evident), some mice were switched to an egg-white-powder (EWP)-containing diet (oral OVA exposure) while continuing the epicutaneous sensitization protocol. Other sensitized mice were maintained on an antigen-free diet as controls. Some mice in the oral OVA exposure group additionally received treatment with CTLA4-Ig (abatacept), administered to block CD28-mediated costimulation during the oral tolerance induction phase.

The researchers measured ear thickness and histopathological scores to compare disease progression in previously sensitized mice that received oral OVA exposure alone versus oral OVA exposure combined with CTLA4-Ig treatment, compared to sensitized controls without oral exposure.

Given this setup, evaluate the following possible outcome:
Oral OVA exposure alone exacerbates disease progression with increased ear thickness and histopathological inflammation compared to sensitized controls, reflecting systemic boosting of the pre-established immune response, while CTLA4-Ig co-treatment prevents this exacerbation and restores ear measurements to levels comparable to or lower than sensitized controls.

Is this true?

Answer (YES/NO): NO